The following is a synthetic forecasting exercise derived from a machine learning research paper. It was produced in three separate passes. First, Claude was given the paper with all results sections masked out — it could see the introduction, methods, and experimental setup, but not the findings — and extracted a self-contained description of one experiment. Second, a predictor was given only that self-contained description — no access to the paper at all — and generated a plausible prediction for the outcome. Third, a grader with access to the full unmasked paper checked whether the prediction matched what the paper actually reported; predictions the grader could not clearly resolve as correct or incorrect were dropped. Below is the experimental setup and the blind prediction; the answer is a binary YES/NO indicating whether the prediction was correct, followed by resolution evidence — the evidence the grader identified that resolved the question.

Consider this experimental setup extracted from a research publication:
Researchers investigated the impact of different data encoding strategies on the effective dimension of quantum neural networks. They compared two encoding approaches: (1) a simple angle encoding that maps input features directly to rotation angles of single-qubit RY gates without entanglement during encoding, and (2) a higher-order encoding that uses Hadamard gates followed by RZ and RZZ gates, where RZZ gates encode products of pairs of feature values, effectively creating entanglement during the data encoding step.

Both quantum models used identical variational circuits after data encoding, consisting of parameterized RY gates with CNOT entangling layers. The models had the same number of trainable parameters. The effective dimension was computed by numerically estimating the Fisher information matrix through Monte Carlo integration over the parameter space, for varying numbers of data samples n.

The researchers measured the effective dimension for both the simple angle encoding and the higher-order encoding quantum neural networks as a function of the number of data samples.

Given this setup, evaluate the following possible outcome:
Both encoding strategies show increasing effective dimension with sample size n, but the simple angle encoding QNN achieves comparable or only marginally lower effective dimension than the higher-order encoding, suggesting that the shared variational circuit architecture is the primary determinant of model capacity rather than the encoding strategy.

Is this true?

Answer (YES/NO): NO